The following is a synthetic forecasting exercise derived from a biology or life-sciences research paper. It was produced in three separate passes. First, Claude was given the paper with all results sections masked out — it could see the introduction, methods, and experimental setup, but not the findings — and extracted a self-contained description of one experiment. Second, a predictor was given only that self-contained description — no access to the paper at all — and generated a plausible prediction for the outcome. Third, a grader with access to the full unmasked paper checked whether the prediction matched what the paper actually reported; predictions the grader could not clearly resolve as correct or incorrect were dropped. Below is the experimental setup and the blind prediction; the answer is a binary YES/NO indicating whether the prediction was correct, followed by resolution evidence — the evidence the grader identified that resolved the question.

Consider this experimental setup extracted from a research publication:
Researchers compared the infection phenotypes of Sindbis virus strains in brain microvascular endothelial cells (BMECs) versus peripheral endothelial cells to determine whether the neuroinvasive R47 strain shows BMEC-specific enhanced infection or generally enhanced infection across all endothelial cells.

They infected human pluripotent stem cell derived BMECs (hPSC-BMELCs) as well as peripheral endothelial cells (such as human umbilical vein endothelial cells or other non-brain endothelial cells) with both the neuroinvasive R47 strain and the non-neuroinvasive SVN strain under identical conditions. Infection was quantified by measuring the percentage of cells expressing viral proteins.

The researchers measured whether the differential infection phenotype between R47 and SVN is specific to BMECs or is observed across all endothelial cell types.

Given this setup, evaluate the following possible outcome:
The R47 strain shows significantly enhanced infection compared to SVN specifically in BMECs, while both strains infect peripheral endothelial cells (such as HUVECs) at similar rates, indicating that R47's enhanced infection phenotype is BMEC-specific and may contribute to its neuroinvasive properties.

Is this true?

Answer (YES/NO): YES